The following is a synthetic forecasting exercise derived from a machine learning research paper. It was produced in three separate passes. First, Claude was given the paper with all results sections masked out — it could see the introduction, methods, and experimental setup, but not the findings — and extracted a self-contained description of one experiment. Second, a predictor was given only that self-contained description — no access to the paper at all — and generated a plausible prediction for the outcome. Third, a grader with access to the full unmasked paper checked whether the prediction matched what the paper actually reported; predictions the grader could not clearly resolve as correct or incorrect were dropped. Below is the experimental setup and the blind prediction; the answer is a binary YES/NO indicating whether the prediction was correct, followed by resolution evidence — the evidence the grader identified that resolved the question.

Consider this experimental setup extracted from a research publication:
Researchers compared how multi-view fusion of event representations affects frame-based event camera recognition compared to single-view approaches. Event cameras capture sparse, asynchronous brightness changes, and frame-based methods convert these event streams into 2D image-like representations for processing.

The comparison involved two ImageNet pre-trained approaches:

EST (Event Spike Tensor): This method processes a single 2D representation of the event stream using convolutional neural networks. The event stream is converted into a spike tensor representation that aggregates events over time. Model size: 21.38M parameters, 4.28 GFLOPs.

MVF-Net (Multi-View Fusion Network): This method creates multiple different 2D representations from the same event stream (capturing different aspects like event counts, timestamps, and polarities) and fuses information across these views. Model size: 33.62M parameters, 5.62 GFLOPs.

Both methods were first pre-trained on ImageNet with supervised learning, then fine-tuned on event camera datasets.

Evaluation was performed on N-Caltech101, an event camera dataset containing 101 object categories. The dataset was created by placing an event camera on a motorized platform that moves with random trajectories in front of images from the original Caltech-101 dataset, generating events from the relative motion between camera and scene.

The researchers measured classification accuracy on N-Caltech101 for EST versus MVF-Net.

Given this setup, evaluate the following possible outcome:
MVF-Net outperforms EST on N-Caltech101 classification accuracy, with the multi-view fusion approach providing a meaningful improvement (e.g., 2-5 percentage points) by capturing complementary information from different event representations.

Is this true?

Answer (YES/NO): YES